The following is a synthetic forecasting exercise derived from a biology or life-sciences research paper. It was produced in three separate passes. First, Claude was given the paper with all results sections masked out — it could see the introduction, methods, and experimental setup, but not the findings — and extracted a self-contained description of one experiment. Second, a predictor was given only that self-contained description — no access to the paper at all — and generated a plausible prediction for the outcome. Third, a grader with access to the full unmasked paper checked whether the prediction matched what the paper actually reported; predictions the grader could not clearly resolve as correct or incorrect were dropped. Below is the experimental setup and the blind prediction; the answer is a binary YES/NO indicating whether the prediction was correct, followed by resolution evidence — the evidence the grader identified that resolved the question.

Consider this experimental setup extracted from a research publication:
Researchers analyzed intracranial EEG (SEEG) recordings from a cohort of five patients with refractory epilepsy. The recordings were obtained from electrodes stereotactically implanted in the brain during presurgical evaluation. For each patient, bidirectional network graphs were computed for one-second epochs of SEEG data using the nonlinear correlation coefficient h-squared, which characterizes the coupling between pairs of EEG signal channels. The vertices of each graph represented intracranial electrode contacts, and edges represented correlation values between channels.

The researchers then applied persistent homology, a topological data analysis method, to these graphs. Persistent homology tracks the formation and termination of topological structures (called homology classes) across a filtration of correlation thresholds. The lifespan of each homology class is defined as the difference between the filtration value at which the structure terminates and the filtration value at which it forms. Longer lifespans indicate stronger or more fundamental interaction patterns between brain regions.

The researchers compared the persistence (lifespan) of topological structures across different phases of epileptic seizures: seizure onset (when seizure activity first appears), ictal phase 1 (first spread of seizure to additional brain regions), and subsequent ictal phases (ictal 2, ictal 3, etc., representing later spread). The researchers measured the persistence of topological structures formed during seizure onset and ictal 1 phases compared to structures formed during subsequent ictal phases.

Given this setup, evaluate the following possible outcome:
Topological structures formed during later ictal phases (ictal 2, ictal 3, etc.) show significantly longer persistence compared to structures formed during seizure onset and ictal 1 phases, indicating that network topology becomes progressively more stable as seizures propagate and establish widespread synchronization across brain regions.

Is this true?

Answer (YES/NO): NO